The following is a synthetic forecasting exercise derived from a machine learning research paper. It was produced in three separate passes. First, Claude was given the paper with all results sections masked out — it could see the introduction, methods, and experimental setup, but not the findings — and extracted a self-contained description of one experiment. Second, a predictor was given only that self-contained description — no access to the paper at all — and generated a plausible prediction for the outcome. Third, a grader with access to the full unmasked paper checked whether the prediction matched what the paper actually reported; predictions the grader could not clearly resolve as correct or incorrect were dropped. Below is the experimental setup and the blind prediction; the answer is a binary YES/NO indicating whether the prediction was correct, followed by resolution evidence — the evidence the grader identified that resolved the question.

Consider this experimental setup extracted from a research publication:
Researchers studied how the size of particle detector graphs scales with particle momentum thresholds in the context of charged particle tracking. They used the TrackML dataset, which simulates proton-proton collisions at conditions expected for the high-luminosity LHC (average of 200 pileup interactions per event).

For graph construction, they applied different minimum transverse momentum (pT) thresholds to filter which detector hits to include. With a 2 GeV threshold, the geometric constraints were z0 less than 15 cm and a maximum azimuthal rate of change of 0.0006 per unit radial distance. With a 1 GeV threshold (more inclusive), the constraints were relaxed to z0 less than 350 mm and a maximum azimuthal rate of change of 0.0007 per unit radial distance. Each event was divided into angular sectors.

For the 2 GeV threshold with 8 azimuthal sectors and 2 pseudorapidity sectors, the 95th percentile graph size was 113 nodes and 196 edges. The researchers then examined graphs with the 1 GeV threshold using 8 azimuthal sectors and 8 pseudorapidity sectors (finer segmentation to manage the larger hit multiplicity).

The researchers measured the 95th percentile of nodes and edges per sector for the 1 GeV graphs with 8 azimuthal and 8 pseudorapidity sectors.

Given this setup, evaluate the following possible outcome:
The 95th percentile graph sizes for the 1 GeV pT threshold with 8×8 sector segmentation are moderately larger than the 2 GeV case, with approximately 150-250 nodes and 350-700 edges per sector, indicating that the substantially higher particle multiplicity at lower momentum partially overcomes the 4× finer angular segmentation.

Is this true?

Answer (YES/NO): NO